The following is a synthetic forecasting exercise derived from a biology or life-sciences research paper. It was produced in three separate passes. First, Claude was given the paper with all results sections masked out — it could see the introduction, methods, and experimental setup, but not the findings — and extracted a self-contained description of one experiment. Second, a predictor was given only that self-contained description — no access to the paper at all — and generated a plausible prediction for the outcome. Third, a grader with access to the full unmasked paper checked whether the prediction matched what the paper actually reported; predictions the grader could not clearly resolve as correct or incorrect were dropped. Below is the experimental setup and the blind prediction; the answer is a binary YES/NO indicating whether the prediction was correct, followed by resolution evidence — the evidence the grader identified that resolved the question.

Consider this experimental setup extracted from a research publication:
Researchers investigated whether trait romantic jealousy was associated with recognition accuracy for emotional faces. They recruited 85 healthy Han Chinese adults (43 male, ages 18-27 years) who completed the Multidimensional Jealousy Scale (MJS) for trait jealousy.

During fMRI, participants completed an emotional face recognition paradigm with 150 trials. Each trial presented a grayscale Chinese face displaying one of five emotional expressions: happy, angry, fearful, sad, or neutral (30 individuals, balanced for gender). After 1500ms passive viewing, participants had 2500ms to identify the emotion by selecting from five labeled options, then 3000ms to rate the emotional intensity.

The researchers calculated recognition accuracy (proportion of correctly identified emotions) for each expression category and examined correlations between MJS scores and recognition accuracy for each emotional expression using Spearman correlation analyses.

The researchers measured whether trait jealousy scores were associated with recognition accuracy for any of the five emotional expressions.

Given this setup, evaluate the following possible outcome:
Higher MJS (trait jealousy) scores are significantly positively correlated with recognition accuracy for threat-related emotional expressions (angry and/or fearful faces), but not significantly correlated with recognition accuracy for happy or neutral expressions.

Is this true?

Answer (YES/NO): NO